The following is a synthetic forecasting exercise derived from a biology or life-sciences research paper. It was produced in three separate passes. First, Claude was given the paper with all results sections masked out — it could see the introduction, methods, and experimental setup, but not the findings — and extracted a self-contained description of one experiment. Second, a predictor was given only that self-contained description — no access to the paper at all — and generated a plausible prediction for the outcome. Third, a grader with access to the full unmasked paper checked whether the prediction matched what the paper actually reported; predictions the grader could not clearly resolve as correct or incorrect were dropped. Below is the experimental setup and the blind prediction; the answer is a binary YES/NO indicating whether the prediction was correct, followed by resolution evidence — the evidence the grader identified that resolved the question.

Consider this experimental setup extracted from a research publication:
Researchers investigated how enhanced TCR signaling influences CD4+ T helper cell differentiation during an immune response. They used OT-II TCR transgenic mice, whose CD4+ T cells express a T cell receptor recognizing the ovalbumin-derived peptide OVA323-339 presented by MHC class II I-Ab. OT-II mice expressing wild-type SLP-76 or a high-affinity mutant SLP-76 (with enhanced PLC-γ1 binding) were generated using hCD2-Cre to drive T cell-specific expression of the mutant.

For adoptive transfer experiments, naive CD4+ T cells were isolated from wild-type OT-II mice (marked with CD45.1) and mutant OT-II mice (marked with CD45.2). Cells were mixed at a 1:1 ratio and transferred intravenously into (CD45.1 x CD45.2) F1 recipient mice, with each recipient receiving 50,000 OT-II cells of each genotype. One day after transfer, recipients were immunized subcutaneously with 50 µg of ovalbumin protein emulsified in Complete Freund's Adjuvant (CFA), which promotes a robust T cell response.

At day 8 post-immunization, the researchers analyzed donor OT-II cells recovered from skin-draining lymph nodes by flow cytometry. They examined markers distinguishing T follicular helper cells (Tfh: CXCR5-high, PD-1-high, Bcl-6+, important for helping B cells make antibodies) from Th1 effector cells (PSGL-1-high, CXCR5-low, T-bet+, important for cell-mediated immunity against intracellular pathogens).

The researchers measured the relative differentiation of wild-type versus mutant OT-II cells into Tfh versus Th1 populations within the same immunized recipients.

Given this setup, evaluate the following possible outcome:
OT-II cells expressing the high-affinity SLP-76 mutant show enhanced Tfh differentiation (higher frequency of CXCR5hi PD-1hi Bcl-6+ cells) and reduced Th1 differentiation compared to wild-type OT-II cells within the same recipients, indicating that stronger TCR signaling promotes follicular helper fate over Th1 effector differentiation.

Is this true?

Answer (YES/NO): NO